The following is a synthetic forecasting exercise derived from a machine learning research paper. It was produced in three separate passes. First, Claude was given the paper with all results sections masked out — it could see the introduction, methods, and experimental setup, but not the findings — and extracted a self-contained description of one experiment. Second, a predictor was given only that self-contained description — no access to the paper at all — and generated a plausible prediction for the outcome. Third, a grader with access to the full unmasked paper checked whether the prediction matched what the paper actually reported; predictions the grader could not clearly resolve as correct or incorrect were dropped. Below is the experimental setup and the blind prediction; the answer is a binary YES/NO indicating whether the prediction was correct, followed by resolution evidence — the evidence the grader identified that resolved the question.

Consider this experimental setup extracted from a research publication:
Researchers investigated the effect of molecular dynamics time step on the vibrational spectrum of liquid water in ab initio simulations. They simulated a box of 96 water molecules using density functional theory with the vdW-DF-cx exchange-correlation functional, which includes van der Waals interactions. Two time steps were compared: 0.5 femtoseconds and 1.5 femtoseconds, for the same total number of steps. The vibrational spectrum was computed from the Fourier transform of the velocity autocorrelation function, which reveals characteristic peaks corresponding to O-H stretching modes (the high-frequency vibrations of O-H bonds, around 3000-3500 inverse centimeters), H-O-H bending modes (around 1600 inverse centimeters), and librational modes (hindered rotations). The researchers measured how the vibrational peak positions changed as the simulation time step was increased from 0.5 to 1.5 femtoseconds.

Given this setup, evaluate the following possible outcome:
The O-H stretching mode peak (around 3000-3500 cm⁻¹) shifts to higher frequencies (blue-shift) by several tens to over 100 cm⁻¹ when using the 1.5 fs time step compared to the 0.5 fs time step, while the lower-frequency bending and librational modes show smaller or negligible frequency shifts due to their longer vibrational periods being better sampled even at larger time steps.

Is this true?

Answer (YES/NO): NO